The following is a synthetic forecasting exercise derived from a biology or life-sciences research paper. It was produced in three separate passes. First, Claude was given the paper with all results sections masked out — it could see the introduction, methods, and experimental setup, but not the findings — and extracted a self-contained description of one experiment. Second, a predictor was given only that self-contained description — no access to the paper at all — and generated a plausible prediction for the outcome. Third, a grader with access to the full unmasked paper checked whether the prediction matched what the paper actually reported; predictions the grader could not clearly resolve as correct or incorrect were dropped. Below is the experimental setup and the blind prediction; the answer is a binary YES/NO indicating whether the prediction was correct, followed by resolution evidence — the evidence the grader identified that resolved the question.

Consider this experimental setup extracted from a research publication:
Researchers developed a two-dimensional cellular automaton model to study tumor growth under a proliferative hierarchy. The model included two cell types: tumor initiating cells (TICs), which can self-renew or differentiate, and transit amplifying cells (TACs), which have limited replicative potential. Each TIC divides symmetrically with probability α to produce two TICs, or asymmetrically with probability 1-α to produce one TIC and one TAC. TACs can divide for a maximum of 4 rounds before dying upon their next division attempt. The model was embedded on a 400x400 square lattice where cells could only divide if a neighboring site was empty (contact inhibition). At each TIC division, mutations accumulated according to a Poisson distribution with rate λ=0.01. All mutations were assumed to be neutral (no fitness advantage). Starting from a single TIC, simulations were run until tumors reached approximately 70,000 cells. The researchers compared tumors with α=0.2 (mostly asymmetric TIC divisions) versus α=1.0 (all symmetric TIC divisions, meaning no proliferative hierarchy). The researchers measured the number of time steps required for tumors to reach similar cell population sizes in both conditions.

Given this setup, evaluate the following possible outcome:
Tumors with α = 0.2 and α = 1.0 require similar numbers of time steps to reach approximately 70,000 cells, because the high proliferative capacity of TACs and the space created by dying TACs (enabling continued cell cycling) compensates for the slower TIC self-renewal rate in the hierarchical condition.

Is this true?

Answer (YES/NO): NO